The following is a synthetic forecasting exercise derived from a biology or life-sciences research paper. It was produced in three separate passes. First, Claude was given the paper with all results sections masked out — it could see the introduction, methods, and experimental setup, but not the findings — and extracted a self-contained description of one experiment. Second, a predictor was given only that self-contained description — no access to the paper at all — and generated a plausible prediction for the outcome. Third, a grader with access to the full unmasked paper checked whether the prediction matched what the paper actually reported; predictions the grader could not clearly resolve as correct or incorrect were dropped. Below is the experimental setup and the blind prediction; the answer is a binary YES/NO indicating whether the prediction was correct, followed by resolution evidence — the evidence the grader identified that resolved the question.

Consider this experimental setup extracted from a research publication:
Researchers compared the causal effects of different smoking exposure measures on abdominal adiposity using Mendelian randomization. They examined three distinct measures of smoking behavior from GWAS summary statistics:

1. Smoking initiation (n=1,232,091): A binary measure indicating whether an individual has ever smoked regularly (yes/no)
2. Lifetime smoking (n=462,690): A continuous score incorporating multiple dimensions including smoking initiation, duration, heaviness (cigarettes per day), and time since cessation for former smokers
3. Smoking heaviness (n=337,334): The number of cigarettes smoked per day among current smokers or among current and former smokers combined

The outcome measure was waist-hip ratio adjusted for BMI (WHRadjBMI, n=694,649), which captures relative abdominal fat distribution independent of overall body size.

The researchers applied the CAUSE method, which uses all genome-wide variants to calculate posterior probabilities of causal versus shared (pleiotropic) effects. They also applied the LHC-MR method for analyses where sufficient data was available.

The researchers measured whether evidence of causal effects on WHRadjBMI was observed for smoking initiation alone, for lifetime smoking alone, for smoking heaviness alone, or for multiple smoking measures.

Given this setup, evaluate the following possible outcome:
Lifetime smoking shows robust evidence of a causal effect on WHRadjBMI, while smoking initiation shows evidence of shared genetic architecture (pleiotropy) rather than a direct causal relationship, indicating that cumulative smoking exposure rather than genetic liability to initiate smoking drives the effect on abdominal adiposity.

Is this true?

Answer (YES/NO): NO